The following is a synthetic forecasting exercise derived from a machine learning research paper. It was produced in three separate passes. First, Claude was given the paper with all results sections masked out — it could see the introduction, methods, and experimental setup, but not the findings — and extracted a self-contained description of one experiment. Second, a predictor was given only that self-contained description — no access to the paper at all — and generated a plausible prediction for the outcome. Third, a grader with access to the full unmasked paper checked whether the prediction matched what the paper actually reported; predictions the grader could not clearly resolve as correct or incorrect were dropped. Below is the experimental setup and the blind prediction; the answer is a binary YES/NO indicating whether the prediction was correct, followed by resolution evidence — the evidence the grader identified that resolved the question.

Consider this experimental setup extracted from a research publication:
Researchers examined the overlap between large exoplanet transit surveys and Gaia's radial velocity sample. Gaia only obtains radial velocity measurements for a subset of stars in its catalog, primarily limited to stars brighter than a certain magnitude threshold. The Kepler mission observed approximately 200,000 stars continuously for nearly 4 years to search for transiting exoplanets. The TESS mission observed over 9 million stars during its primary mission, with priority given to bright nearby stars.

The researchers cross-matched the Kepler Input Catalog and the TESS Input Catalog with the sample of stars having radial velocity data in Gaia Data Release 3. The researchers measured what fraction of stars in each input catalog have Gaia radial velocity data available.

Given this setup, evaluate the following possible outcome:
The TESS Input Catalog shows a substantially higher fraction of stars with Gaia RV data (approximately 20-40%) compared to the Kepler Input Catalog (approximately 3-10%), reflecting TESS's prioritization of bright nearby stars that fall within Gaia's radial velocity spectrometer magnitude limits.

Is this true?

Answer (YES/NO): NO